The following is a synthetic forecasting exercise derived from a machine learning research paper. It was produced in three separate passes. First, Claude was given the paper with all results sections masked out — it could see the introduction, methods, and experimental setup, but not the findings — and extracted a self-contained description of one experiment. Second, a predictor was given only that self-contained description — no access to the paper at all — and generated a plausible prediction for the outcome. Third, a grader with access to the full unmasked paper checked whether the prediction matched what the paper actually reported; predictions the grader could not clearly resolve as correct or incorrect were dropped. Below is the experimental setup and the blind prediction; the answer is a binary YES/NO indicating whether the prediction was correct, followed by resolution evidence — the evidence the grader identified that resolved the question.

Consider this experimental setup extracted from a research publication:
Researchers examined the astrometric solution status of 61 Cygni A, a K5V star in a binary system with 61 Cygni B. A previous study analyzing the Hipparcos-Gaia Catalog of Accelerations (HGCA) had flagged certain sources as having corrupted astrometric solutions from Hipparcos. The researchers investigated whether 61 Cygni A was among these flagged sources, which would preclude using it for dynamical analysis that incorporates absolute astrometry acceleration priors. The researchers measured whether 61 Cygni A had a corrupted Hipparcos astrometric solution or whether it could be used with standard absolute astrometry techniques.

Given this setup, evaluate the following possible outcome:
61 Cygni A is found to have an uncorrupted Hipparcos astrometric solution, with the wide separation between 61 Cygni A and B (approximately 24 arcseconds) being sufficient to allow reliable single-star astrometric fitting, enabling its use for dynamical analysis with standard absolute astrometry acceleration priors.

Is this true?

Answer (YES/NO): NO